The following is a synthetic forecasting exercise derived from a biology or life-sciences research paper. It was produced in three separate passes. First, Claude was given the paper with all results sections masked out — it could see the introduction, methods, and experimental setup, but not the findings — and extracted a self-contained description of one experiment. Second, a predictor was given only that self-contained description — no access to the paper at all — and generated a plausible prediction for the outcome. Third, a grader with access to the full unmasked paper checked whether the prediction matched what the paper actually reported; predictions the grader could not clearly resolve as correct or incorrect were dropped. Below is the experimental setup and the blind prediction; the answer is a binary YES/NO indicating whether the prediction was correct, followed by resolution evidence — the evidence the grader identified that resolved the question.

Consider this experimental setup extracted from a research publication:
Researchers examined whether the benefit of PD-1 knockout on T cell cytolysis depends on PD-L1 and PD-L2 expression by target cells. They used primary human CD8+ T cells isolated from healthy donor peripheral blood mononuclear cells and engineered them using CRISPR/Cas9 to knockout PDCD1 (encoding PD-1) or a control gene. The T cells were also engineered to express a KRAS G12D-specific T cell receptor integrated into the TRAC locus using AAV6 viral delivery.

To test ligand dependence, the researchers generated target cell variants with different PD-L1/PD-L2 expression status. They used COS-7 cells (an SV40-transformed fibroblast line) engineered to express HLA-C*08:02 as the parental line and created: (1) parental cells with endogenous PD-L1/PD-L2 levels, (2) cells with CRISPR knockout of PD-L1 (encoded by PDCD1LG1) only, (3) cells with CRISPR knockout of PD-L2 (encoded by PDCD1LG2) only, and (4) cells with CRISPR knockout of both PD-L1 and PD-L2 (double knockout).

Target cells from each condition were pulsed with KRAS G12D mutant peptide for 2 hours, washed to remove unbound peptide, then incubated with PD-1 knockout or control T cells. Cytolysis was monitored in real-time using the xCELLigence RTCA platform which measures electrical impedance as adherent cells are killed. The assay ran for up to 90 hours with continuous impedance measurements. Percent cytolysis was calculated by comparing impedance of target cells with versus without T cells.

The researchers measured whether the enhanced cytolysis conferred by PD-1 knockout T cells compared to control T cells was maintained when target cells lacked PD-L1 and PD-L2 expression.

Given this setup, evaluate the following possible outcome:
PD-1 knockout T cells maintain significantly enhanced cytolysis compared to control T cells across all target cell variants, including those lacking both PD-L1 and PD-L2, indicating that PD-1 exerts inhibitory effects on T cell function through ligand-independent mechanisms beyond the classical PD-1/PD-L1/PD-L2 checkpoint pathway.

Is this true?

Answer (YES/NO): NO